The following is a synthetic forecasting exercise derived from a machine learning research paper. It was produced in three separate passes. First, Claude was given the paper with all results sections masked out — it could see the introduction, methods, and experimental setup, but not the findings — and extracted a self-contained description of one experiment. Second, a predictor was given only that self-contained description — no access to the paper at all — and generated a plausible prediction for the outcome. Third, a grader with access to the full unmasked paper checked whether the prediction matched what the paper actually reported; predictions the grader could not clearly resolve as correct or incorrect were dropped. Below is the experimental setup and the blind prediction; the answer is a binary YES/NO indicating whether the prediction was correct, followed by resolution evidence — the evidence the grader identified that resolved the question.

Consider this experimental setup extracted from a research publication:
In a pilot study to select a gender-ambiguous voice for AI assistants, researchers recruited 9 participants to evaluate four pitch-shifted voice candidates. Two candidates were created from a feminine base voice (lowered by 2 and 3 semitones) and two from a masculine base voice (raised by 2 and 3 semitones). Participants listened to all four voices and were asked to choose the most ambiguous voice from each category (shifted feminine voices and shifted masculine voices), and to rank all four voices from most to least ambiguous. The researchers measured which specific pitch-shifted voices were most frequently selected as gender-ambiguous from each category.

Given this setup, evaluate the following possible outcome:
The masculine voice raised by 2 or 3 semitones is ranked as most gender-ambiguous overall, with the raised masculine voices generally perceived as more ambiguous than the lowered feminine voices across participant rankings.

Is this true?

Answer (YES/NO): YES